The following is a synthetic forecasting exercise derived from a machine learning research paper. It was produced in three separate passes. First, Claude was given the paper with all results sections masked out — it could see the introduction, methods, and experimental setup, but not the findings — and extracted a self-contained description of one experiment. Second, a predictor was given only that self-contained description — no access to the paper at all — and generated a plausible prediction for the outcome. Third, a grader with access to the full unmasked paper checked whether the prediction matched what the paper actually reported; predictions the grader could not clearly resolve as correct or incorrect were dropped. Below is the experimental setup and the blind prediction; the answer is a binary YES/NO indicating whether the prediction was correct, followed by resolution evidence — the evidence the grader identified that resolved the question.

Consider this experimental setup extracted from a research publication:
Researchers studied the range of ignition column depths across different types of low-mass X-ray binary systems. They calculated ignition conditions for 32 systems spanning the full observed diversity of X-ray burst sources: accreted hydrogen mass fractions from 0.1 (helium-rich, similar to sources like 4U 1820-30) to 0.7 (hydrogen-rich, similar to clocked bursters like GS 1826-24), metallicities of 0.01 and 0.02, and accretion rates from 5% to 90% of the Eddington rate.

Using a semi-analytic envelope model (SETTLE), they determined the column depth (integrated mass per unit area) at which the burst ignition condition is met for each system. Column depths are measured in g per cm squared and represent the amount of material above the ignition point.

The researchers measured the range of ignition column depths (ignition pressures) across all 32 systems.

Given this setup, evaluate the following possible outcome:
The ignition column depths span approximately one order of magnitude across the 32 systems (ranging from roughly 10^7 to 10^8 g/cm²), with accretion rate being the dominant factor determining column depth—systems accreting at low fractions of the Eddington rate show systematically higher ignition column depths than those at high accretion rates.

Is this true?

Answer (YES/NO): NO